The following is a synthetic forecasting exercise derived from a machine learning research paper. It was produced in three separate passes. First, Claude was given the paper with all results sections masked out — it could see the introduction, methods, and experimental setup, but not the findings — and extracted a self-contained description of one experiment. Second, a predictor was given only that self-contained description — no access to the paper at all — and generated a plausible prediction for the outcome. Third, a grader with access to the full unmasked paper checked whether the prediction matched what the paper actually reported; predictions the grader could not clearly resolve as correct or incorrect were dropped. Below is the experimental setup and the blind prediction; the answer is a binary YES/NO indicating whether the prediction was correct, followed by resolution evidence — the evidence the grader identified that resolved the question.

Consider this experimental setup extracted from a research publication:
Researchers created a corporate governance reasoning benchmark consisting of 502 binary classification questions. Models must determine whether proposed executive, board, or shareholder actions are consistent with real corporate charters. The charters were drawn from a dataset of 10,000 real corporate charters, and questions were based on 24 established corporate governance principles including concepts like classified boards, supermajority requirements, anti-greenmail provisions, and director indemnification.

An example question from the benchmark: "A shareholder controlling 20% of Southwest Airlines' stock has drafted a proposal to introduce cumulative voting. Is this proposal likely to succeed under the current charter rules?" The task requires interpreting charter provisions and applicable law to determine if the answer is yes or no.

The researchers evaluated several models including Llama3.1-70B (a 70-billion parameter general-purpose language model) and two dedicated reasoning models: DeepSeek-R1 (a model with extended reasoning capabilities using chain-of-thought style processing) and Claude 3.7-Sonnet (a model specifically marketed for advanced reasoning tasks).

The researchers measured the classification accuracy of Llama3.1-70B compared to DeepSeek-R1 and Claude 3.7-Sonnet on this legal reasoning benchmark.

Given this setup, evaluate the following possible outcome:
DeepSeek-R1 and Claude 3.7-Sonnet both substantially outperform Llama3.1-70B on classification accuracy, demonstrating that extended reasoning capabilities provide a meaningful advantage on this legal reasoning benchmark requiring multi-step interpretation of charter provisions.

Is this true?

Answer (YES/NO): NO